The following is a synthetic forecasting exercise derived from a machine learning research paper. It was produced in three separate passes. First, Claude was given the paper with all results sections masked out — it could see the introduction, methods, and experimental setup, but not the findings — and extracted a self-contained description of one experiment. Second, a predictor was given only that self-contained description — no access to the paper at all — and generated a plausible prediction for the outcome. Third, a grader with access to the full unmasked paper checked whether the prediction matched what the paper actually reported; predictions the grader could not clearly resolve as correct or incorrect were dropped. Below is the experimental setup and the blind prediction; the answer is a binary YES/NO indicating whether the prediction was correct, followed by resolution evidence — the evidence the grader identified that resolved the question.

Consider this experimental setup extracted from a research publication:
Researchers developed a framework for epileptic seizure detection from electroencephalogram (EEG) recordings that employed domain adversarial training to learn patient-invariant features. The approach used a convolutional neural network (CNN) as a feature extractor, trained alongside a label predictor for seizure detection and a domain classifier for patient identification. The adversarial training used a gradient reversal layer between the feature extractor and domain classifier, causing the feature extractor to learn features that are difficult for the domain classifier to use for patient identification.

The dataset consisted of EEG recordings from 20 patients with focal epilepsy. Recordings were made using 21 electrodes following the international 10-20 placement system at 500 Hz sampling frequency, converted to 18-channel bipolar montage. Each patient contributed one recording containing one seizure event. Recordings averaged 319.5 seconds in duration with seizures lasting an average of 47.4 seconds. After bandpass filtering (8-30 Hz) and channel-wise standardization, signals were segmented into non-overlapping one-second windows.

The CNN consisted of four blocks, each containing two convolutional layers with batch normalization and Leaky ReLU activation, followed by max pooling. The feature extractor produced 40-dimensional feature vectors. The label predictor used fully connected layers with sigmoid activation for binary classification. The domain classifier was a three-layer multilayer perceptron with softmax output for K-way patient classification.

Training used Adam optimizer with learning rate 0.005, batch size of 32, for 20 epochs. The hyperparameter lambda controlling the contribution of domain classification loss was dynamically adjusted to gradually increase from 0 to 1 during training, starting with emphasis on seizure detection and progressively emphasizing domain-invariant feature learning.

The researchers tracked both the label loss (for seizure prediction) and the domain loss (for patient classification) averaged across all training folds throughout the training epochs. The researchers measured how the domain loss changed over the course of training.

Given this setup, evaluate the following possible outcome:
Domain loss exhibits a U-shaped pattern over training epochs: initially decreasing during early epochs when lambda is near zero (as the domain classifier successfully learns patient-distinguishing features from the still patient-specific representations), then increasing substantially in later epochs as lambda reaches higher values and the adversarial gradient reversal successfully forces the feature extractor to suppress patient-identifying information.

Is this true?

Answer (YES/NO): NO